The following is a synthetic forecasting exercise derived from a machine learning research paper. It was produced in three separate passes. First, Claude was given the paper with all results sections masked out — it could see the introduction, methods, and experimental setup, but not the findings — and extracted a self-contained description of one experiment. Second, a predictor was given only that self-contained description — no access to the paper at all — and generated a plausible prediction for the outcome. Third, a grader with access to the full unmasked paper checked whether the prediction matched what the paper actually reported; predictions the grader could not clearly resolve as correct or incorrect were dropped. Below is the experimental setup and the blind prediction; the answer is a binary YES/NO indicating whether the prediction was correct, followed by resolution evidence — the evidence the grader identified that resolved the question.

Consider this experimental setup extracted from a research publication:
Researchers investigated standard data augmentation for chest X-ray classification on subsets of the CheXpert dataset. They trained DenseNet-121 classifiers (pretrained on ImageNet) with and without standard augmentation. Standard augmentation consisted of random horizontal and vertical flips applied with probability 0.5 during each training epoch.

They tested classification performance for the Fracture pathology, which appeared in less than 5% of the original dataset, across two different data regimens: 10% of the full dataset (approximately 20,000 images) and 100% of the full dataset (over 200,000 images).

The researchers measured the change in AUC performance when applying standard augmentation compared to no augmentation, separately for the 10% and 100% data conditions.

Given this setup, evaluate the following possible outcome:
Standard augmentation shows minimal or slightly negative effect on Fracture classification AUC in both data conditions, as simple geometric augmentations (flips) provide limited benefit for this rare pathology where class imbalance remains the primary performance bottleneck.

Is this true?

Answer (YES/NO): NO